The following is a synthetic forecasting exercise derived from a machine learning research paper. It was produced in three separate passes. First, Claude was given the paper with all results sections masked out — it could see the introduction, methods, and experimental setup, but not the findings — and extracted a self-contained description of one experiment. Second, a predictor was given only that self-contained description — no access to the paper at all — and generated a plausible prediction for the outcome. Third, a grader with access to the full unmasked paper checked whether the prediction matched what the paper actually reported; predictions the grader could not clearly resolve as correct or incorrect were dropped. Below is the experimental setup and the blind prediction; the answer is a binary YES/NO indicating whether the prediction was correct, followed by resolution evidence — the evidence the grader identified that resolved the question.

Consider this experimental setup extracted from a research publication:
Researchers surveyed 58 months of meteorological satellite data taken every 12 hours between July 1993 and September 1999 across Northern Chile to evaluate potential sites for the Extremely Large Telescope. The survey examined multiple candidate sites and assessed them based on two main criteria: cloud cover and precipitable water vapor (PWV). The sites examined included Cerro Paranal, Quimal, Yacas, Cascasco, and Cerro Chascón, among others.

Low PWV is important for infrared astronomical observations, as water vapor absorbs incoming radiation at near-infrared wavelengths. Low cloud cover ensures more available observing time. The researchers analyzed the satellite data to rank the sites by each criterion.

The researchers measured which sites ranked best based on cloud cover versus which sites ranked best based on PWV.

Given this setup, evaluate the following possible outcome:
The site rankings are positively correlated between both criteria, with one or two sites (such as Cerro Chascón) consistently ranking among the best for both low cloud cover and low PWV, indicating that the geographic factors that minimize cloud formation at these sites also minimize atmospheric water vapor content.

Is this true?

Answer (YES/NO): NO